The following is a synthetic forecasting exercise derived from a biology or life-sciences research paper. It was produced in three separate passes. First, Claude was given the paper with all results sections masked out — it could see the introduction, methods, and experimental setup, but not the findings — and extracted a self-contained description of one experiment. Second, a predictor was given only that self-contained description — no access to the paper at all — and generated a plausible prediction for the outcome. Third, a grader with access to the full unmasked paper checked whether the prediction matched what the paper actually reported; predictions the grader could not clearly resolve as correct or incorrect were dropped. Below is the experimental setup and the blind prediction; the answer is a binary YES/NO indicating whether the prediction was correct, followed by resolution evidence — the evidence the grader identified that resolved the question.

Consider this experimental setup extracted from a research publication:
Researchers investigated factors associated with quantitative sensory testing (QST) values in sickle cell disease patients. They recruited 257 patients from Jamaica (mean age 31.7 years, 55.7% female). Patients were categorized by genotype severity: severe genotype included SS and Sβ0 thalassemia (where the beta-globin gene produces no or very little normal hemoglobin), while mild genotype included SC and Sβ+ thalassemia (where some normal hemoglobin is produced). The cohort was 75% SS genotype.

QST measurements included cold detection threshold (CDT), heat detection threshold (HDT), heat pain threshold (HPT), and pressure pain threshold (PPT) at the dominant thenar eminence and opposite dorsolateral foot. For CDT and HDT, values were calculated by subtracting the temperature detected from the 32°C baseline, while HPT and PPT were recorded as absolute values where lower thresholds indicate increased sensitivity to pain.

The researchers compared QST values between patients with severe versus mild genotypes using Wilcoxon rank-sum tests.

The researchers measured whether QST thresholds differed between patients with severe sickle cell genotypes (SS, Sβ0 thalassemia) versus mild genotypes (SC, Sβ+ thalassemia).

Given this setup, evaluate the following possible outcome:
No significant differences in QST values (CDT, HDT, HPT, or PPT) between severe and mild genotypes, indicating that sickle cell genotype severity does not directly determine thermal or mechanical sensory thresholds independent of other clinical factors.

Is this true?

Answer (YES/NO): YES